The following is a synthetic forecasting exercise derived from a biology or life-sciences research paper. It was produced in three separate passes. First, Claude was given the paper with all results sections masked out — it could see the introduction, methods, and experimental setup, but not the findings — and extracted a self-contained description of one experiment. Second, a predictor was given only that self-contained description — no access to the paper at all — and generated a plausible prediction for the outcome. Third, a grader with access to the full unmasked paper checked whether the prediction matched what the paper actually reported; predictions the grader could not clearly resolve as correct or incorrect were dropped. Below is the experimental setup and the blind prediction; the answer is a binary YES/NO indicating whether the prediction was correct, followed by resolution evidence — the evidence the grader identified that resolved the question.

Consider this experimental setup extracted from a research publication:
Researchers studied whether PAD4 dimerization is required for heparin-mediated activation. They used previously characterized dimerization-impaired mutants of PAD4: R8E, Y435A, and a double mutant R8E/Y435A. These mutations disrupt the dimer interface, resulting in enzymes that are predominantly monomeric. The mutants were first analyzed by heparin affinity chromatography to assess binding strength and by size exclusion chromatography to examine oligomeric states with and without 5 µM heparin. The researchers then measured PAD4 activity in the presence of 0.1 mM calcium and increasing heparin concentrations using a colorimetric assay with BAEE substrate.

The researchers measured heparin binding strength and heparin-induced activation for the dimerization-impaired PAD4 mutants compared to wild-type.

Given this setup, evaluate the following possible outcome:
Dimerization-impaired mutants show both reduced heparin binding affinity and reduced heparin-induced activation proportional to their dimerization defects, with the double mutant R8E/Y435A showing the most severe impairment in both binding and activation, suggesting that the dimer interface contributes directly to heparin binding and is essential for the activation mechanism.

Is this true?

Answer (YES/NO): YES